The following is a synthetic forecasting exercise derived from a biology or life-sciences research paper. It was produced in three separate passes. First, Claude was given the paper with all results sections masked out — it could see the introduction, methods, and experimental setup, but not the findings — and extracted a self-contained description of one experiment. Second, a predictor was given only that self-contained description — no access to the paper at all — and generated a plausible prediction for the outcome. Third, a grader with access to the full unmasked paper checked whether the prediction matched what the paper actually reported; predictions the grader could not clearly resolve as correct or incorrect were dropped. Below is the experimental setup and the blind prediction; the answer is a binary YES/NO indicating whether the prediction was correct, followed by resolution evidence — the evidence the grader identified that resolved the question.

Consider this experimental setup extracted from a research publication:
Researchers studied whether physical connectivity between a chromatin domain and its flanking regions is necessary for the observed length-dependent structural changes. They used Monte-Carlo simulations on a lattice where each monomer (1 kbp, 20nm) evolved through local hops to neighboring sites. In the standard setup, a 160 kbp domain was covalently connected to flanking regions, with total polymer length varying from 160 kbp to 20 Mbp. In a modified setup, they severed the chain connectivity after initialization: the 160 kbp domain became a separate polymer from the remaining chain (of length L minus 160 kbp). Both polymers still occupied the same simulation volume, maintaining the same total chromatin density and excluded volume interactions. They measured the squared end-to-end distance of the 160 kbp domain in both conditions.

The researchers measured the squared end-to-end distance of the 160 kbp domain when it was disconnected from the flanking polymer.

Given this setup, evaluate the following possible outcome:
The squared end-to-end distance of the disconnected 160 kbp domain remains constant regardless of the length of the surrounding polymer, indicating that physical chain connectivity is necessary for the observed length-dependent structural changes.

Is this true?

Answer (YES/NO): YES